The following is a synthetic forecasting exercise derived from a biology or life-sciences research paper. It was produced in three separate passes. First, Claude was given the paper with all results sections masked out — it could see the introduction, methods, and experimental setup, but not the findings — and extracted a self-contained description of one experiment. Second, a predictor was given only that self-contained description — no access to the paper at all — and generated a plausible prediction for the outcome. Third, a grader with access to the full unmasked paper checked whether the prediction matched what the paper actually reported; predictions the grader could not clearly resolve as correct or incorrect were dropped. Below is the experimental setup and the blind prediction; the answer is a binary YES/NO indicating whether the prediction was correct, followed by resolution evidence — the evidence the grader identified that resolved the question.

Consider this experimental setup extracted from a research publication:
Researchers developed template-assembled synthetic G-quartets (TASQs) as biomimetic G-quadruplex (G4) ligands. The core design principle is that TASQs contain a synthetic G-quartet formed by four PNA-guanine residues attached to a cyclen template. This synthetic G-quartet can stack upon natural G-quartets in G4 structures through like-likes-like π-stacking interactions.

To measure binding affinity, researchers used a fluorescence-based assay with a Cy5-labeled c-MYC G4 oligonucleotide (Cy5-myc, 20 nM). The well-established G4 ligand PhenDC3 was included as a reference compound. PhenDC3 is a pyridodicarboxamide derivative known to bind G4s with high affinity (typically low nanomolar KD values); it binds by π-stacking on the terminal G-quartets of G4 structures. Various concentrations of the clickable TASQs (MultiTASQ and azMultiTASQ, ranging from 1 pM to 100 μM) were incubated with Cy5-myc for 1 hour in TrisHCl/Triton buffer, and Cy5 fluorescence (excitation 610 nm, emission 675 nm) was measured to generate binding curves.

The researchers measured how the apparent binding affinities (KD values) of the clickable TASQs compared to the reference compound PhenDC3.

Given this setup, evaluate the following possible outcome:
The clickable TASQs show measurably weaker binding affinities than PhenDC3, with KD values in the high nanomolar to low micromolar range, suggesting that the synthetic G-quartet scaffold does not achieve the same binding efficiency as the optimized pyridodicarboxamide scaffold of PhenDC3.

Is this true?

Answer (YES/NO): YES